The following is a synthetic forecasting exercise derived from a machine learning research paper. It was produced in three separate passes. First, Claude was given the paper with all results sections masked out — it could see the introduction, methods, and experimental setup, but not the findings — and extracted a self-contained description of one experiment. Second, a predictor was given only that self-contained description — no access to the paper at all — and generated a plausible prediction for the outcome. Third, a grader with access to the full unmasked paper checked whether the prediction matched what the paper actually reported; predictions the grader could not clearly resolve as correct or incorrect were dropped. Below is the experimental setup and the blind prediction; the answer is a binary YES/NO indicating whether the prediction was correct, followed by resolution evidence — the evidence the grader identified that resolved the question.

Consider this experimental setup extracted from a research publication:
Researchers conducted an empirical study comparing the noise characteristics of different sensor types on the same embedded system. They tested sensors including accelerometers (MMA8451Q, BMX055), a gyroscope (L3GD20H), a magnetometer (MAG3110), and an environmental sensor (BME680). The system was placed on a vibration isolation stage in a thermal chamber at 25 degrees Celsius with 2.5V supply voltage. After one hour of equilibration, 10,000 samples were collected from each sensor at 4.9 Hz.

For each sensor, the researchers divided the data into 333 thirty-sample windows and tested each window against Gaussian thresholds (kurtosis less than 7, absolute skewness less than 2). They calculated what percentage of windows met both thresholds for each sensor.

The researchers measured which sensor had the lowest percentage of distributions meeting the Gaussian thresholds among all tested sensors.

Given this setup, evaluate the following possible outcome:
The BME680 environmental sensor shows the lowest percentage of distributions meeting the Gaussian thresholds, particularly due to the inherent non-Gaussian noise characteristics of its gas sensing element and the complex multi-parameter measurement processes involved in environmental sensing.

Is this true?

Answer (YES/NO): NO